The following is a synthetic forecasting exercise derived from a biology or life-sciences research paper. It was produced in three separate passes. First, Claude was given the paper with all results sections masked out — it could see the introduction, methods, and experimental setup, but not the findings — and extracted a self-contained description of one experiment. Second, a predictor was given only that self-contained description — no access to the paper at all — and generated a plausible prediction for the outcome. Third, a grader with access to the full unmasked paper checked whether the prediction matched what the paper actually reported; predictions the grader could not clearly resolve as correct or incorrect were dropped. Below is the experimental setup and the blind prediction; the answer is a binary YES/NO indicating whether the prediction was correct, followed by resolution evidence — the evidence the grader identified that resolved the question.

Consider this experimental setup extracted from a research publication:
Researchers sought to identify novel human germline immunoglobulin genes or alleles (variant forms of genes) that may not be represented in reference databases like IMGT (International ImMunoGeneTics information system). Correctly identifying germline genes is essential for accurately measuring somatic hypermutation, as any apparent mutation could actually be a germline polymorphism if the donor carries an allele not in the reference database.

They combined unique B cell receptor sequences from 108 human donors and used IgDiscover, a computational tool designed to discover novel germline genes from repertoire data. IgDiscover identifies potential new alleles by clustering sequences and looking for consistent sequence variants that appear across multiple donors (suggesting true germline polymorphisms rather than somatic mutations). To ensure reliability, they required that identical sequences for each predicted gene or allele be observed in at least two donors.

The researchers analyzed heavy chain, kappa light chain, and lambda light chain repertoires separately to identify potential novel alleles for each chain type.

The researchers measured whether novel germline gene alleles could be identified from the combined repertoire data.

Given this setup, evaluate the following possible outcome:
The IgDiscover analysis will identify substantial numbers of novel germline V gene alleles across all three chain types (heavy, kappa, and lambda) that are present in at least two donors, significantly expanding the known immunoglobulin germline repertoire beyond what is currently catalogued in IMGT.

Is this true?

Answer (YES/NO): NO